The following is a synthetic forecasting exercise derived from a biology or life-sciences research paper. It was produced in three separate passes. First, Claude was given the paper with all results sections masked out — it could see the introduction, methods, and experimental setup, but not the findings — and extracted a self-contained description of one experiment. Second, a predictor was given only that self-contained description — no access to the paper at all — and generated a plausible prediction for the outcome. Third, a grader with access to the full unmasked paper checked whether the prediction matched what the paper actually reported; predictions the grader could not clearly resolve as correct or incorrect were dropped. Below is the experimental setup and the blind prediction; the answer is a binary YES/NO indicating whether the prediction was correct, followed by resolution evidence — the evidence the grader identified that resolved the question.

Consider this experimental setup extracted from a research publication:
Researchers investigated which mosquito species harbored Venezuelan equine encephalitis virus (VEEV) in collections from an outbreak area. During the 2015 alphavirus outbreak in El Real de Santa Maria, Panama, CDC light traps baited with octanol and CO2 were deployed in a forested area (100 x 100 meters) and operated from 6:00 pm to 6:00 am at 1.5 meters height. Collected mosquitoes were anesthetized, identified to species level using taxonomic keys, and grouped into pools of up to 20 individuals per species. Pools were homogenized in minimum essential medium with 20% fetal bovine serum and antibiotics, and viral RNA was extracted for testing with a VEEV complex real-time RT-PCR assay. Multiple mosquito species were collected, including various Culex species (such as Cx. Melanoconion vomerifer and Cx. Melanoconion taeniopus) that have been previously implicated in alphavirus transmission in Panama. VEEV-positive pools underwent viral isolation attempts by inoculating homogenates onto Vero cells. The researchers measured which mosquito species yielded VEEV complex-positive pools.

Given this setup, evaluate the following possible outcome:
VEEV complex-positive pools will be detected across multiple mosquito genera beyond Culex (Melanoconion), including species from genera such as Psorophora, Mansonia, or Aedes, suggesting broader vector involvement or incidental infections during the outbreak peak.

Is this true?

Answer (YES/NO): NO